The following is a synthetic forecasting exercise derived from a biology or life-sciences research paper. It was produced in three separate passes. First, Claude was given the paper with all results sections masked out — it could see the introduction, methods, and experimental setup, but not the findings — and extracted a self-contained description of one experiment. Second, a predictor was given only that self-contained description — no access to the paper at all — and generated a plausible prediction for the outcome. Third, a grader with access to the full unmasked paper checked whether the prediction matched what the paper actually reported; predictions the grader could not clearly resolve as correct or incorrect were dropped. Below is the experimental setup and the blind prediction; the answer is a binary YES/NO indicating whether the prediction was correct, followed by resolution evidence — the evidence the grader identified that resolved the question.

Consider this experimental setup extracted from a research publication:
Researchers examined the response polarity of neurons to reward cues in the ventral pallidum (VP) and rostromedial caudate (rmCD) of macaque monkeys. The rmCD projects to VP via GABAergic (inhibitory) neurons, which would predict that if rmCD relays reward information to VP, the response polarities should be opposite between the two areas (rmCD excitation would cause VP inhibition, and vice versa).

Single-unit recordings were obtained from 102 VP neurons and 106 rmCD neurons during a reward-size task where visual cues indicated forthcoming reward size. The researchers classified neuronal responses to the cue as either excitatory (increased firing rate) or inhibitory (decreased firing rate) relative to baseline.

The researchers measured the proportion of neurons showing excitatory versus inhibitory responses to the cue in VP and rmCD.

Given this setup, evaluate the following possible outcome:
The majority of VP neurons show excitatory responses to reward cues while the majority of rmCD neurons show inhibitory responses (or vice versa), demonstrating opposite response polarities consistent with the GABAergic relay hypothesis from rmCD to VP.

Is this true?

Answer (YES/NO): NO